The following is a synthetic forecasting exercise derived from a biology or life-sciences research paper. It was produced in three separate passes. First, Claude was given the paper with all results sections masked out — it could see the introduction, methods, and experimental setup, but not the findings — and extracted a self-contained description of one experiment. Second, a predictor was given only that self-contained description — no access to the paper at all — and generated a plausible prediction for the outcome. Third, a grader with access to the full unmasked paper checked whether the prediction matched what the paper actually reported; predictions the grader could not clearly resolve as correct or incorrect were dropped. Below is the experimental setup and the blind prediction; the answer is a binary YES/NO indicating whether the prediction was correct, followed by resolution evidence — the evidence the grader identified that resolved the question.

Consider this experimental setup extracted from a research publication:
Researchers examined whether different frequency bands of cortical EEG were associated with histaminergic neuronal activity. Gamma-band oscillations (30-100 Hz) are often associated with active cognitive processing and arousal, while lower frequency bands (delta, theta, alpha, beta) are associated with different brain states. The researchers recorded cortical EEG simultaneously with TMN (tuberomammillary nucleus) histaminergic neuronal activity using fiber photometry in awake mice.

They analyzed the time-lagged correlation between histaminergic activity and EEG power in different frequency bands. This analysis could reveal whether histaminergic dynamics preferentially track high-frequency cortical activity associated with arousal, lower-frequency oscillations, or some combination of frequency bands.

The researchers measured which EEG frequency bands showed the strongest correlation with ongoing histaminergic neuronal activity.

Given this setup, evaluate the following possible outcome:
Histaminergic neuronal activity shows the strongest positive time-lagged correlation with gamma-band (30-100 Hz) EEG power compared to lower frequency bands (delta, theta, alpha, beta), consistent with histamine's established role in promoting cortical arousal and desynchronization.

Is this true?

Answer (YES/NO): YES